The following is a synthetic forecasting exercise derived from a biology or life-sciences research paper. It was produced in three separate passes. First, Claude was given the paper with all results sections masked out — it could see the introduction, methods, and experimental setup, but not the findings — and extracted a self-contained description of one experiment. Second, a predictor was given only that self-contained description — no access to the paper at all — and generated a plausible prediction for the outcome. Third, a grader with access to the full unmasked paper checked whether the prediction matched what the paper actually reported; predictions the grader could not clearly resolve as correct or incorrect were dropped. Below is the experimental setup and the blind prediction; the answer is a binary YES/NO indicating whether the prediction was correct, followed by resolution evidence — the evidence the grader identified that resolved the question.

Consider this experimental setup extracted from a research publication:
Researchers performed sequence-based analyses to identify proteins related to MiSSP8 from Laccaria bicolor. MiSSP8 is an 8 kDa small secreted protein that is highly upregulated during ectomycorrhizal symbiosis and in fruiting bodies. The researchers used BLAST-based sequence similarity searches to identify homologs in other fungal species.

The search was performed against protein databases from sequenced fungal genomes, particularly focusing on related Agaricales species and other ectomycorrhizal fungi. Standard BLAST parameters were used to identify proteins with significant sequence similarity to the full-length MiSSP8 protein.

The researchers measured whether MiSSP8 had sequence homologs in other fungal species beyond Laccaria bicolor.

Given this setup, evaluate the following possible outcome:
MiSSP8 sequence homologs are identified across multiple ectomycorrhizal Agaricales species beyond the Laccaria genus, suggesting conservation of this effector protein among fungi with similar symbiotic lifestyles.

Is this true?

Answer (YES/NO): NO